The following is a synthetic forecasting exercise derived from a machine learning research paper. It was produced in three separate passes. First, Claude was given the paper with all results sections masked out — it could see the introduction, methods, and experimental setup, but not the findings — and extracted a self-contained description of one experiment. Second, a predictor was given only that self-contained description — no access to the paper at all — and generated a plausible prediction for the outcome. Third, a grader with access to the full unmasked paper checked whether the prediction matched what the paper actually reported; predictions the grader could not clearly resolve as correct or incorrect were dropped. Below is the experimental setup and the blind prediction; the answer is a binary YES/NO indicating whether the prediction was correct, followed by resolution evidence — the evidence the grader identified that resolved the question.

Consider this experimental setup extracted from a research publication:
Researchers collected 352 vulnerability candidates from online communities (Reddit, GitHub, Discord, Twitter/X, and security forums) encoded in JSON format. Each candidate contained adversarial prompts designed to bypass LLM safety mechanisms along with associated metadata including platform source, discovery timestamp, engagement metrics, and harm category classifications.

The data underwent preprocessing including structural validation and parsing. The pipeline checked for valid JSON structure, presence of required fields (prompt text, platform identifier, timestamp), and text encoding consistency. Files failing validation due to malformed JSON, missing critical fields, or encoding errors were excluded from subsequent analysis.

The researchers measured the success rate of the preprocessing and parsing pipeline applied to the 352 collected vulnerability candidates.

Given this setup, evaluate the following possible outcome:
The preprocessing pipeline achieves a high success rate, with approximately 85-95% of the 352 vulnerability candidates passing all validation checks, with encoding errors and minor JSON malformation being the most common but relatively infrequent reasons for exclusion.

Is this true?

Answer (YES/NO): YES